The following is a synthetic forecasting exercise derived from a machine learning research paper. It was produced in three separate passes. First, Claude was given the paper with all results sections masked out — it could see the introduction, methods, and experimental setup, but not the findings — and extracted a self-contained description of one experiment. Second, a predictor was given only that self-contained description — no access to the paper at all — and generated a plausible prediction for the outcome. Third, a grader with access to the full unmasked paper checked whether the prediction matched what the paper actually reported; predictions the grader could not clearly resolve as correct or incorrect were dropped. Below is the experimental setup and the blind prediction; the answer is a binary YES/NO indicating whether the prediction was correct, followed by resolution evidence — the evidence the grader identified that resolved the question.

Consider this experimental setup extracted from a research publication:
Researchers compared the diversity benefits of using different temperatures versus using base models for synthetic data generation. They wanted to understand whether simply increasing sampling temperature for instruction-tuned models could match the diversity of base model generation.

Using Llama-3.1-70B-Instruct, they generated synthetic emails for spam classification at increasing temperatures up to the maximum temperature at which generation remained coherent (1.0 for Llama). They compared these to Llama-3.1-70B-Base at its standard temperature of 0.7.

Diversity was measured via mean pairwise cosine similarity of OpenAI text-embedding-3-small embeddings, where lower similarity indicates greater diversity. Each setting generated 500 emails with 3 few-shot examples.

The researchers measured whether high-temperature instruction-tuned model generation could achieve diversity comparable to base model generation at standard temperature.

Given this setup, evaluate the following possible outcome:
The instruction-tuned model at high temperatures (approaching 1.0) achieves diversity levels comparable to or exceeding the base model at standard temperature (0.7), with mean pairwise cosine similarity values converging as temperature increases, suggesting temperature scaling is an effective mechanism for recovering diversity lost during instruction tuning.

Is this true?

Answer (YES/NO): NO